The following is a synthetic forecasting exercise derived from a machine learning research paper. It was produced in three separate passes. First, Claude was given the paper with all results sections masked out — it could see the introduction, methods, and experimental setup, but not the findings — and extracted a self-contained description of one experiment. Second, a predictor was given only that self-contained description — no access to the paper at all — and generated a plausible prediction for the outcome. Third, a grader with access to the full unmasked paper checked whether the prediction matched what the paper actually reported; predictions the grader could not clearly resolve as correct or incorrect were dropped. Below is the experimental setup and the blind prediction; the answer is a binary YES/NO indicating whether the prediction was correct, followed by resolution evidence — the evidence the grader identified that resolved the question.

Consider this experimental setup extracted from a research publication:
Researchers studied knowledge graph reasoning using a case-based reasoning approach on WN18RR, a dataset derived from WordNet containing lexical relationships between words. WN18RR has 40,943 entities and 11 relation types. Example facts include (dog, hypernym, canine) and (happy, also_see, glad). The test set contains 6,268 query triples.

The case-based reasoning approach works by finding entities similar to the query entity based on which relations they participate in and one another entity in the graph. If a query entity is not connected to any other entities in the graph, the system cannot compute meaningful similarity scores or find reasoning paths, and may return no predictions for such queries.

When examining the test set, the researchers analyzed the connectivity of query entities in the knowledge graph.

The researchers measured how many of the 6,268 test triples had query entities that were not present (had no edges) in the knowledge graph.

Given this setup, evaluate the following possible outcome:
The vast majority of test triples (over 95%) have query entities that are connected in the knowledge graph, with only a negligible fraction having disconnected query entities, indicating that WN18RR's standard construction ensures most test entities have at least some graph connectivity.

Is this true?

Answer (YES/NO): YES